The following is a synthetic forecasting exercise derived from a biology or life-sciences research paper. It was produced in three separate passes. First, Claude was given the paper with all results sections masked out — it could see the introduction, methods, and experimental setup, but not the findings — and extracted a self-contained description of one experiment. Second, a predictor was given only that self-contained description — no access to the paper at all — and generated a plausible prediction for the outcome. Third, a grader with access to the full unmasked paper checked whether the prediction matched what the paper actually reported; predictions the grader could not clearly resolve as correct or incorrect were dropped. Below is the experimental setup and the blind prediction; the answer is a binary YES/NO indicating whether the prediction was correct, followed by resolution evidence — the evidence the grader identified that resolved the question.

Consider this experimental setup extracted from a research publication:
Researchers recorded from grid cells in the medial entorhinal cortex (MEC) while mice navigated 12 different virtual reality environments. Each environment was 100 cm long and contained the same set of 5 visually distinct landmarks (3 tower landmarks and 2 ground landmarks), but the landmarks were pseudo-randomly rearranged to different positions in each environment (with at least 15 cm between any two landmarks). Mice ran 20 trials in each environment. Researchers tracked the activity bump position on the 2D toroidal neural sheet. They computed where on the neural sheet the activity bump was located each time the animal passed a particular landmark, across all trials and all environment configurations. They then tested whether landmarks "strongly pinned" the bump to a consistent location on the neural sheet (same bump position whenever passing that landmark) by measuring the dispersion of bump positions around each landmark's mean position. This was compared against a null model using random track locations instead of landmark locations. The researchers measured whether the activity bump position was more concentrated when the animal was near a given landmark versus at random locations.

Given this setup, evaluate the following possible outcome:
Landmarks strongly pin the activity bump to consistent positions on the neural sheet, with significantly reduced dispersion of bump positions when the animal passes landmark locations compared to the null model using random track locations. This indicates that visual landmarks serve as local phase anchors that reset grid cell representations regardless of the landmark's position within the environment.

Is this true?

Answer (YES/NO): NO